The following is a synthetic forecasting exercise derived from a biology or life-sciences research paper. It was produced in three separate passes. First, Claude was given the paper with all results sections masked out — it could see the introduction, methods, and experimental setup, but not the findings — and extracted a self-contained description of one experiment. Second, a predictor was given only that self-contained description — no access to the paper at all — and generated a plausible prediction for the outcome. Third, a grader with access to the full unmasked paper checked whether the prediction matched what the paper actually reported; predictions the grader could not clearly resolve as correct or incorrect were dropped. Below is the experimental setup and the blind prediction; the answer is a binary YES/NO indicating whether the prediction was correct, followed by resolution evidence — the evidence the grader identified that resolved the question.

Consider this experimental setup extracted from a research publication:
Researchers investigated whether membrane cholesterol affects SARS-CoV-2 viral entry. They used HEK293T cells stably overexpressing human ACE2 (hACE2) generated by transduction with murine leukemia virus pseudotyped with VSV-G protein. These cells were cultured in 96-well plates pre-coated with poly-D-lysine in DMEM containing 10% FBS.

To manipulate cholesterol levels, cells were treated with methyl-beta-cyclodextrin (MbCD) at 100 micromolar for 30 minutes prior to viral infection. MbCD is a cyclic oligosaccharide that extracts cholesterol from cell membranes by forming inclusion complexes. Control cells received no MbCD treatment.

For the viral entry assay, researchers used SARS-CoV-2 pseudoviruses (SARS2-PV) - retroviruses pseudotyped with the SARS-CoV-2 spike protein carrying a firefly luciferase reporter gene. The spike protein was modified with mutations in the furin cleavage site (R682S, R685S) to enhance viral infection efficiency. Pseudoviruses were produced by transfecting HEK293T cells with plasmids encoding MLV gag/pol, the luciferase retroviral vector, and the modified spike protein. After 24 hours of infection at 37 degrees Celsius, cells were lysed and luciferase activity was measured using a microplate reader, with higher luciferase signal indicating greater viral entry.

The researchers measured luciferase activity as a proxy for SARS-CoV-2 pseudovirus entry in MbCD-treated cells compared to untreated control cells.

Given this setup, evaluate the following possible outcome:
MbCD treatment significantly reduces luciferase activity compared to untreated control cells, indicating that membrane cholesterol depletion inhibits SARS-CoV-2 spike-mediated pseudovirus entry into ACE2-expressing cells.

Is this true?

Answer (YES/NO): YES